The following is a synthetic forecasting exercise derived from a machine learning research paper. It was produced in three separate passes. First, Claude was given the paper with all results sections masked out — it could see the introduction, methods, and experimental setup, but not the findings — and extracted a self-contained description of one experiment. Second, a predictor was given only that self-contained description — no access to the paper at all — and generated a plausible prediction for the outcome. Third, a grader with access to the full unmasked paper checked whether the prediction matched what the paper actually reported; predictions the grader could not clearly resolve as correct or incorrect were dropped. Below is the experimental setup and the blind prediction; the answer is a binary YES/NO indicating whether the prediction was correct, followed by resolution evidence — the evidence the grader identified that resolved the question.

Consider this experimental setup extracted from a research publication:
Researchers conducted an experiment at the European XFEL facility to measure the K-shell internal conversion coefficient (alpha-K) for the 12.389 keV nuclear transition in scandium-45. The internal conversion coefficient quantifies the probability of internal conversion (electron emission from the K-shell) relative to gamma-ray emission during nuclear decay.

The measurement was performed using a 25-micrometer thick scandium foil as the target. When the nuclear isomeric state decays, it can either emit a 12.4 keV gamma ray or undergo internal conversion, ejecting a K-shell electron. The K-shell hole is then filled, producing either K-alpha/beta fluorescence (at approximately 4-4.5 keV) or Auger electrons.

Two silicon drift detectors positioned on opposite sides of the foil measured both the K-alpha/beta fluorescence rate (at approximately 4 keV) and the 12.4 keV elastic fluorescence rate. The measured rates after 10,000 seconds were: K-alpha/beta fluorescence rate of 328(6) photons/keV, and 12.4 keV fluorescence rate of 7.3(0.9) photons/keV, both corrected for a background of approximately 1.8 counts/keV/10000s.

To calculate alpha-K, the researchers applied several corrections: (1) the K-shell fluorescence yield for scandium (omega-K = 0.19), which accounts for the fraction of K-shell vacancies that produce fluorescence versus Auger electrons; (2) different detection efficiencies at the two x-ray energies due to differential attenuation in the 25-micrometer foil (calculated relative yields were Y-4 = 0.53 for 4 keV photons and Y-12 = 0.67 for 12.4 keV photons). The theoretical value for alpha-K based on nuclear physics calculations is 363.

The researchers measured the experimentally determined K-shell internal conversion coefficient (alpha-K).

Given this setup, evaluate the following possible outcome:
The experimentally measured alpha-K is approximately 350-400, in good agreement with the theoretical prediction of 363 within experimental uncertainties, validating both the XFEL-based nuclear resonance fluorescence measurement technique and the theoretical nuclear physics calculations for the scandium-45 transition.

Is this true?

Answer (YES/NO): YES